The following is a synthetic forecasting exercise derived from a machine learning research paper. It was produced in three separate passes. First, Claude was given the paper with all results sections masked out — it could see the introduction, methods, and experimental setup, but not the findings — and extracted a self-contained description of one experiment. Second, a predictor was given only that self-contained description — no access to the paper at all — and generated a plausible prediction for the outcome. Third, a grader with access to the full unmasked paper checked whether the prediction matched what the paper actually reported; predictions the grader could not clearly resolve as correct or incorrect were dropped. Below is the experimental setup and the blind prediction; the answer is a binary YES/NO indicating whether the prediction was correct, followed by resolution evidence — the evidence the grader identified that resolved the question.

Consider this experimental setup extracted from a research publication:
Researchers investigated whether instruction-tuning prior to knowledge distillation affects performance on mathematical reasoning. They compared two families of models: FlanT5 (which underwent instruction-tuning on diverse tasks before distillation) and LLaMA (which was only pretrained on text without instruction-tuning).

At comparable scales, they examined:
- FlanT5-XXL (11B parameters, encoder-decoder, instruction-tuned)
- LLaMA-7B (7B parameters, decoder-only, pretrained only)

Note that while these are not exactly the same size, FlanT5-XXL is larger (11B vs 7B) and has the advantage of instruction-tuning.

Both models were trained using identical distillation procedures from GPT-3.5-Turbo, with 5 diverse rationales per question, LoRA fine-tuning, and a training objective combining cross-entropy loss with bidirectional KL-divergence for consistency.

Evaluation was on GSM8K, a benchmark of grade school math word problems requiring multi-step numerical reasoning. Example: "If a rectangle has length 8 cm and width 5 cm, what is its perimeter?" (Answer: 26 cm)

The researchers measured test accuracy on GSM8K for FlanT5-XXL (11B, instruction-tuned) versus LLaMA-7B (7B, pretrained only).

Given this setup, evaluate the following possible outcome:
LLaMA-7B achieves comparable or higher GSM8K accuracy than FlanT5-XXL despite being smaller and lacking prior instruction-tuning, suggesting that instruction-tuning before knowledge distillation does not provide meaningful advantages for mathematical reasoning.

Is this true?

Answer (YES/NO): YES